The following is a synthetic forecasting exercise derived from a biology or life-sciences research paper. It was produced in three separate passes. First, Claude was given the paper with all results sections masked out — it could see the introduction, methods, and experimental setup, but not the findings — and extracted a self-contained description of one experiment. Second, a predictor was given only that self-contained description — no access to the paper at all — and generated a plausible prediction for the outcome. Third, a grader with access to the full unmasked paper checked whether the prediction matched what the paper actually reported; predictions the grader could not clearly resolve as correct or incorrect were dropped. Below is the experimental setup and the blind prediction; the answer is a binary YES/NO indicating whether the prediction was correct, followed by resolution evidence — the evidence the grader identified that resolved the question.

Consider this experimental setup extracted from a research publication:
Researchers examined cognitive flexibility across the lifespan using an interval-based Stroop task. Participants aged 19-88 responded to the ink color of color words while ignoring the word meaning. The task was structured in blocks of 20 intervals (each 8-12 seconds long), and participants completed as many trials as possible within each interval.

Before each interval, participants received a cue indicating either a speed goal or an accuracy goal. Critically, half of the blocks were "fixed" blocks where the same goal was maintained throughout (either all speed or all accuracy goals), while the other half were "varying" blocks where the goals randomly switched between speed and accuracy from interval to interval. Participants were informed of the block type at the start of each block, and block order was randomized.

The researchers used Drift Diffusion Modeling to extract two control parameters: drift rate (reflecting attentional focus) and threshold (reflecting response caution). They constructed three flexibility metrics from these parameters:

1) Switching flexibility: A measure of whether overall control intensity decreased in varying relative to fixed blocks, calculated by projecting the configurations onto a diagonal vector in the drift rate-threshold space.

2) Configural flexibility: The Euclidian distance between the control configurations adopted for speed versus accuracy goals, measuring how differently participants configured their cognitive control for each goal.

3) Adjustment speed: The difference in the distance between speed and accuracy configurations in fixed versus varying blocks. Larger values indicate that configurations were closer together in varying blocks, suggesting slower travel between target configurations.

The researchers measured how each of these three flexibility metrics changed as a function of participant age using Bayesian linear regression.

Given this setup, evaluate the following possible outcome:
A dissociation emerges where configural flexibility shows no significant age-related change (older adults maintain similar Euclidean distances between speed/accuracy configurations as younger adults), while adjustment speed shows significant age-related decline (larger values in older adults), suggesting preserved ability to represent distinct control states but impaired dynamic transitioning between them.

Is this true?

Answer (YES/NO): YES